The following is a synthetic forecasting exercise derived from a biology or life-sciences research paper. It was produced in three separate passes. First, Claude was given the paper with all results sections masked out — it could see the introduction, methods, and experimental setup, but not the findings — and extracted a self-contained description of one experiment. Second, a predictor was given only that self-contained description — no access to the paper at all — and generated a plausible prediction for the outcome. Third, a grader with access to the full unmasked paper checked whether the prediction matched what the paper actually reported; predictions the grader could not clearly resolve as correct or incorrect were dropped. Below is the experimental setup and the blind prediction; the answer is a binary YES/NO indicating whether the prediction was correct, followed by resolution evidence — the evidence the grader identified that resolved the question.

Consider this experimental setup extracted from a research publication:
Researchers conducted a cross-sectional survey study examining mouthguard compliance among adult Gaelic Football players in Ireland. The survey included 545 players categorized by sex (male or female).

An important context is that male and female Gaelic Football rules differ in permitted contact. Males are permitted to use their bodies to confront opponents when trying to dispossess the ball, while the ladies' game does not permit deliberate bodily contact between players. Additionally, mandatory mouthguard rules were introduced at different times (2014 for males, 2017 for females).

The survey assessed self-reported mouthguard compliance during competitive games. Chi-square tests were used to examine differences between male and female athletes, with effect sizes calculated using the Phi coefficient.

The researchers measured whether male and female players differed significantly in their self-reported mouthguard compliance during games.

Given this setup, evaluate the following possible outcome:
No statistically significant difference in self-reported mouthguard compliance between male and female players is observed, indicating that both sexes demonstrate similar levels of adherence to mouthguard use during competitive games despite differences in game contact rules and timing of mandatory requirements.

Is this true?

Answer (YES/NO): NO